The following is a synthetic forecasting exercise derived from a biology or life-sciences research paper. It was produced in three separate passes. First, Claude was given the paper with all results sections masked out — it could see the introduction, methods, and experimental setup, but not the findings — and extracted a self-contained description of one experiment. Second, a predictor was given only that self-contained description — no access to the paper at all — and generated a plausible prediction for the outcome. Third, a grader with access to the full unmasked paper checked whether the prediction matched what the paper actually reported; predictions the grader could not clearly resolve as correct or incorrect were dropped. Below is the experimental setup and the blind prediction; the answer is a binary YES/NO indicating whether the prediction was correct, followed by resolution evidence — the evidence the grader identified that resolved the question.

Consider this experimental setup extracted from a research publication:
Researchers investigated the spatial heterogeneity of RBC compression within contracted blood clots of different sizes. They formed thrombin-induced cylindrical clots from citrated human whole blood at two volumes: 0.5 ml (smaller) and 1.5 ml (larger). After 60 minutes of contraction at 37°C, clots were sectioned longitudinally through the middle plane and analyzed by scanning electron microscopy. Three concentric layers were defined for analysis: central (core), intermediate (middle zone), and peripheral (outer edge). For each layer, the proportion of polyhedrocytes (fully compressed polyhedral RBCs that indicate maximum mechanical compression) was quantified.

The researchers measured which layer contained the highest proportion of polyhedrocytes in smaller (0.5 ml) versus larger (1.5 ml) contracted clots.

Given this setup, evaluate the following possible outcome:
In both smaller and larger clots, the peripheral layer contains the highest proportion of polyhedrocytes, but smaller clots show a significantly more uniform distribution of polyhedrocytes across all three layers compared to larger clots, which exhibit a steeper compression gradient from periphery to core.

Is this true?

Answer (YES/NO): NO